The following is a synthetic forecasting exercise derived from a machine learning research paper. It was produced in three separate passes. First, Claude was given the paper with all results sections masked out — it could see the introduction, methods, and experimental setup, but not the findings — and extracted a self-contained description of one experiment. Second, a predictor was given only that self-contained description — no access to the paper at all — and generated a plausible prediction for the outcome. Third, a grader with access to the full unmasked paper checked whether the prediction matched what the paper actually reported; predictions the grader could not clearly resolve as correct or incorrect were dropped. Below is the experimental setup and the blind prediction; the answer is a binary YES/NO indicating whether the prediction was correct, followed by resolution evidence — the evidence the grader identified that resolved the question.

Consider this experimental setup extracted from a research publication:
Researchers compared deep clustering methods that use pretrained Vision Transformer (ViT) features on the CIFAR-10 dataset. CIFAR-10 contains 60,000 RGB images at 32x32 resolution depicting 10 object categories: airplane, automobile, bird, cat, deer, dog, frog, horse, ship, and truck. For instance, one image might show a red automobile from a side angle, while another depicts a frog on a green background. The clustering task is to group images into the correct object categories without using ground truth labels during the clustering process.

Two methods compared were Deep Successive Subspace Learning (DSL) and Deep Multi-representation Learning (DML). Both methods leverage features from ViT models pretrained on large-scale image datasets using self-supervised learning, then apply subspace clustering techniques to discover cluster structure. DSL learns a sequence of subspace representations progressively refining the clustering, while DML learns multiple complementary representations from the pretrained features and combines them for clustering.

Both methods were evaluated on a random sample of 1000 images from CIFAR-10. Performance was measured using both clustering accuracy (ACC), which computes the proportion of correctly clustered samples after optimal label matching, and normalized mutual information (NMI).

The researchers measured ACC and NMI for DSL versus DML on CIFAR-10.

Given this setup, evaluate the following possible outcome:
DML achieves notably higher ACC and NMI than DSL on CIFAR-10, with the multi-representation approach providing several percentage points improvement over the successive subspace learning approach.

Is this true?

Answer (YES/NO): NO